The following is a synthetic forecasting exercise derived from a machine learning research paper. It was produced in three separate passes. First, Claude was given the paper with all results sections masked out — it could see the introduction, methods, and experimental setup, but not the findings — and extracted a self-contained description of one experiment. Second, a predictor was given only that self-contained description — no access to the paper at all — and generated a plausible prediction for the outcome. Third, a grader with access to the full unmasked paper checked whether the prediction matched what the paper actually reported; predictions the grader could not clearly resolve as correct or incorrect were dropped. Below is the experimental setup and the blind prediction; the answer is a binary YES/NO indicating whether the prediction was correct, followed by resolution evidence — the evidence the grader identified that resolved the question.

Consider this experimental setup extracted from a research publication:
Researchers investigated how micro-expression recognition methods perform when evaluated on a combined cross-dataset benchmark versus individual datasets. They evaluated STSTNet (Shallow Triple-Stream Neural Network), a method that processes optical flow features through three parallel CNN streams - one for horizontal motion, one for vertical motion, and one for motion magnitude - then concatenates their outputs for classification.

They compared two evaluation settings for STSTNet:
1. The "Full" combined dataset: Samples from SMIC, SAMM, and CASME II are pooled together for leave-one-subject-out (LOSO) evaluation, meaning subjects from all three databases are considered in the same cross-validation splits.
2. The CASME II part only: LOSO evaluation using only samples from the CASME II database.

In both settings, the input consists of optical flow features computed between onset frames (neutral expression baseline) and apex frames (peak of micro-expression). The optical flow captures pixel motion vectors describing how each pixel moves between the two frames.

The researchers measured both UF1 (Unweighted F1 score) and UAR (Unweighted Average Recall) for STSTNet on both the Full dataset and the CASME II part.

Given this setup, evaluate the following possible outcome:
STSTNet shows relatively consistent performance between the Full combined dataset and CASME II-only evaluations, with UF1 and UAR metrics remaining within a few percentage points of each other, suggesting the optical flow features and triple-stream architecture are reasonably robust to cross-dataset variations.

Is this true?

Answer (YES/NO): NO